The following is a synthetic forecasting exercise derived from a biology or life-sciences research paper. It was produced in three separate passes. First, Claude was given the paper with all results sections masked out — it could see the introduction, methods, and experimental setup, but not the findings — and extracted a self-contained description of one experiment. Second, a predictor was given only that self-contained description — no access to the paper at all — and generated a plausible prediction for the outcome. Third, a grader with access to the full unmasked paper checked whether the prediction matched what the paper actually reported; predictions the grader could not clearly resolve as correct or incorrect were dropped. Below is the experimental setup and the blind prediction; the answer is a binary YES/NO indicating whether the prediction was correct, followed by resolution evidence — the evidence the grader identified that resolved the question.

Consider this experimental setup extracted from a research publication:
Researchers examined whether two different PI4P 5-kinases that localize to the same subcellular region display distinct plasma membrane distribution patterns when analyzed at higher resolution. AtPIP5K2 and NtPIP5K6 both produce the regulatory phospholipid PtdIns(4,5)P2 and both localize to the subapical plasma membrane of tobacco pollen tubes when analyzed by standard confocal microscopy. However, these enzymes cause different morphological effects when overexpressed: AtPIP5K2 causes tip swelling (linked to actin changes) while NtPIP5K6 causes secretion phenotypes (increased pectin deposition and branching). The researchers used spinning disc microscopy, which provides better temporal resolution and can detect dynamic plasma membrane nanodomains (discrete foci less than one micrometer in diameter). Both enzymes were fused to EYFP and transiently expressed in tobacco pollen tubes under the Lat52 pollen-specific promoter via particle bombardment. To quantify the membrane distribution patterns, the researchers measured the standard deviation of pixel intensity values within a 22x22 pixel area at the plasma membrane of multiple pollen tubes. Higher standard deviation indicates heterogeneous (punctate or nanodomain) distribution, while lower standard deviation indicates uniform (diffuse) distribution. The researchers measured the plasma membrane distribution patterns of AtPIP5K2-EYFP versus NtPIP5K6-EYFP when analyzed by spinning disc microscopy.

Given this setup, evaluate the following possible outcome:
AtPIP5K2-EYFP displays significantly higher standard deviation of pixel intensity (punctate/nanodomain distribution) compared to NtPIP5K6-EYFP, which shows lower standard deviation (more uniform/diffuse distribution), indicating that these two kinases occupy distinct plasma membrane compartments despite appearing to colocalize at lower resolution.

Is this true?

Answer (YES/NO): YES